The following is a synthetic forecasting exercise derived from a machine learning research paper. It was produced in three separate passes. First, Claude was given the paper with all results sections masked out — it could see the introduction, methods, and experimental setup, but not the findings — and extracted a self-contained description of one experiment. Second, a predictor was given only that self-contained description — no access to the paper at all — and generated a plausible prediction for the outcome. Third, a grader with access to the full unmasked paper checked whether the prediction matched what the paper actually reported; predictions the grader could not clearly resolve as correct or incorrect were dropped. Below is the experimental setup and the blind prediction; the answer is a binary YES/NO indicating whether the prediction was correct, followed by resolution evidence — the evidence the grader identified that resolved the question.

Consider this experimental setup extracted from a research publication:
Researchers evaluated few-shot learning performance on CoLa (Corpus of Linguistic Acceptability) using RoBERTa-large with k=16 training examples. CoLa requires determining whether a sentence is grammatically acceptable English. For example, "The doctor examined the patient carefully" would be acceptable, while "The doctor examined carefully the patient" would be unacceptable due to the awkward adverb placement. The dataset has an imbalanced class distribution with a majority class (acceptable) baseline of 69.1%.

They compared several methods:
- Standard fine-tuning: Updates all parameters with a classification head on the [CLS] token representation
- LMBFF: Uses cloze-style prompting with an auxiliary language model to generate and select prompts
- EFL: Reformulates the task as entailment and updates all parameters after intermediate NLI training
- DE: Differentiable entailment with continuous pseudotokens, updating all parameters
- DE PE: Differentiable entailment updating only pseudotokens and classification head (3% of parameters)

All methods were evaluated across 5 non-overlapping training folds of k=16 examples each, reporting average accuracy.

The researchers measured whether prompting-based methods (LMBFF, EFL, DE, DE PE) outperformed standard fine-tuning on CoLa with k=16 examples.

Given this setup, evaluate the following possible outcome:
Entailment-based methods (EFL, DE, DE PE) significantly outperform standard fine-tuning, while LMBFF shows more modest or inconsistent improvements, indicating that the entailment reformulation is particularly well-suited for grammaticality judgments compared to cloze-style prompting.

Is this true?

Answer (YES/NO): NO